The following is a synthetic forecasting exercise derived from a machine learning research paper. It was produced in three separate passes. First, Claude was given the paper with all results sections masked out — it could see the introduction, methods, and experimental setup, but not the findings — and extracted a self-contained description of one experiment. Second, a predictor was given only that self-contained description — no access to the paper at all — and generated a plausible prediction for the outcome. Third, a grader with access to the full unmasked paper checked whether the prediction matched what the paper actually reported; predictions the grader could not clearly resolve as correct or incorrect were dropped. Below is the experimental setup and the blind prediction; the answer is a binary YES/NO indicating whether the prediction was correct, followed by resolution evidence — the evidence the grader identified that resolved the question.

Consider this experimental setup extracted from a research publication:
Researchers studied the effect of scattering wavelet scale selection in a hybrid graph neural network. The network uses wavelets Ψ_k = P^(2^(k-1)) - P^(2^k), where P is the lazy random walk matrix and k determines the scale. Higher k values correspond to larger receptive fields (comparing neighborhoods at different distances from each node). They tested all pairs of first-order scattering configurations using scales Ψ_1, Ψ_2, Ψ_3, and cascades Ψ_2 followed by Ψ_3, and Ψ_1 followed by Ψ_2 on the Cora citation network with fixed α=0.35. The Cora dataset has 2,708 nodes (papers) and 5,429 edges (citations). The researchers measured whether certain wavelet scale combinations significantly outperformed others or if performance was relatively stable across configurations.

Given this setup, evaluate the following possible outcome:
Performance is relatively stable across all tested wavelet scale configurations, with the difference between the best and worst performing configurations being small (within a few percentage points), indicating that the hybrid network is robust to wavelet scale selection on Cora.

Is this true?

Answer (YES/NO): YES